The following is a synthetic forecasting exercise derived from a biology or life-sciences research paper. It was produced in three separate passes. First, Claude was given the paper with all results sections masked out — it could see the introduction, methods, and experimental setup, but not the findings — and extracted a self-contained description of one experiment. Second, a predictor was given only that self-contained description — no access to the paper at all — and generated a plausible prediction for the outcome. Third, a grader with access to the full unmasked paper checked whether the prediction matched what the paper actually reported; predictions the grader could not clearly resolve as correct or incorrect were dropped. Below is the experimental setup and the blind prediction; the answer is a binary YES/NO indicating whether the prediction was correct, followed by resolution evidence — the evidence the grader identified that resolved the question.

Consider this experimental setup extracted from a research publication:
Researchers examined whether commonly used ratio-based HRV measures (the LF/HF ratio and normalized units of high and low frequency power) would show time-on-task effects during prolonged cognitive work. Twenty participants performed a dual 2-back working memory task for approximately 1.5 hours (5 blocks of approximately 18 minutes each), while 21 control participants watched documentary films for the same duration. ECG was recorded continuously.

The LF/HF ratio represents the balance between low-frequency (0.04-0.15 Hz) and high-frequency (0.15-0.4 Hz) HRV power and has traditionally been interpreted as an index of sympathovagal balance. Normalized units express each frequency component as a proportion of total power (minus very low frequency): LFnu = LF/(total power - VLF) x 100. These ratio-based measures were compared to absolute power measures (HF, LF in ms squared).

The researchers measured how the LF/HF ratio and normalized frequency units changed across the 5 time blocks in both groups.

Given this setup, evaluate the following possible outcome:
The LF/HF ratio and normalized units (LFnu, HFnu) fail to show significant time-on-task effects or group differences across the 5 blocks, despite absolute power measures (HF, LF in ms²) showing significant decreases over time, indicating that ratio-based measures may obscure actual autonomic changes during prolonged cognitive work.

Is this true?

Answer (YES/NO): NO